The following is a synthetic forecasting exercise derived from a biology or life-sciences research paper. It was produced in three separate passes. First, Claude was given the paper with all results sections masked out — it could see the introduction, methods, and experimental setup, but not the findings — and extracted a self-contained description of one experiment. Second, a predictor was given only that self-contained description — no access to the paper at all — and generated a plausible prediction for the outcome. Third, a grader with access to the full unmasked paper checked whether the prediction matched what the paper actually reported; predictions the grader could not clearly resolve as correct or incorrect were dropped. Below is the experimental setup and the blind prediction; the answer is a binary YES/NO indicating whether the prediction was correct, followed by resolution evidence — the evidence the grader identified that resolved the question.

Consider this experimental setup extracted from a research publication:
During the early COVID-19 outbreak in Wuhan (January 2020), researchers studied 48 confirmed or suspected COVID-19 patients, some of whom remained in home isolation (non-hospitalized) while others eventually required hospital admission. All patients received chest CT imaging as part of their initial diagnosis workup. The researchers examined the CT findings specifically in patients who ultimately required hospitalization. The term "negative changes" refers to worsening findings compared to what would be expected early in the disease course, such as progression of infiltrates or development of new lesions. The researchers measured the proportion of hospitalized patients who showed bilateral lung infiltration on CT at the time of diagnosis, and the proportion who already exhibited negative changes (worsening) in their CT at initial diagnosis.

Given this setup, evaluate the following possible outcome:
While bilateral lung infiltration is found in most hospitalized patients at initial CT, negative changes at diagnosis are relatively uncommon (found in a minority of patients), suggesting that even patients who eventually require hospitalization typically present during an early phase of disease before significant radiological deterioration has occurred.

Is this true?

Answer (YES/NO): NO